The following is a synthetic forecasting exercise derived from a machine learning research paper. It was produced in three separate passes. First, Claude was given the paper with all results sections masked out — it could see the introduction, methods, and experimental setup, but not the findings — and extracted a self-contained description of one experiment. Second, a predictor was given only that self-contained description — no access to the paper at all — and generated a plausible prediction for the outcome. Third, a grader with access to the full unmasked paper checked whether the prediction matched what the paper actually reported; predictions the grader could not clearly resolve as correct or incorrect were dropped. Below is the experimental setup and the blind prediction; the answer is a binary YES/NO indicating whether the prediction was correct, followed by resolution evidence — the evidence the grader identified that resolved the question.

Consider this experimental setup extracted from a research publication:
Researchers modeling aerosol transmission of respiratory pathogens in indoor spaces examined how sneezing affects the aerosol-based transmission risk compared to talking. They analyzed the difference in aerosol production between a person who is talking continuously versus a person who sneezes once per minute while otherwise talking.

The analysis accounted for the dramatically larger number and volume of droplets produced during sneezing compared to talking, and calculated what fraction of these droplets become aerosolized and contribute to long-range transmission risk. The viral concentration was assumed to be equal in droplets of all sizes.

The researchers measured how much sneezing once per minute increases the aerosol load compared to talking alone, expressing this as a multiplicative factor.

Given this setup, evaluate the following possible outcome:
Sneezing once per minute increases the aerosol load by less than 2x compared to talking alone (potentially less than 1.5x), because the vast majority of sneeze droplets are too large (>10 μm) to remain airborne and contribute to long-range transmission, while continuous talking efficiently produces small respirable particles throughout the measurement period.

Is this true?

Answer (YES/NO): NO